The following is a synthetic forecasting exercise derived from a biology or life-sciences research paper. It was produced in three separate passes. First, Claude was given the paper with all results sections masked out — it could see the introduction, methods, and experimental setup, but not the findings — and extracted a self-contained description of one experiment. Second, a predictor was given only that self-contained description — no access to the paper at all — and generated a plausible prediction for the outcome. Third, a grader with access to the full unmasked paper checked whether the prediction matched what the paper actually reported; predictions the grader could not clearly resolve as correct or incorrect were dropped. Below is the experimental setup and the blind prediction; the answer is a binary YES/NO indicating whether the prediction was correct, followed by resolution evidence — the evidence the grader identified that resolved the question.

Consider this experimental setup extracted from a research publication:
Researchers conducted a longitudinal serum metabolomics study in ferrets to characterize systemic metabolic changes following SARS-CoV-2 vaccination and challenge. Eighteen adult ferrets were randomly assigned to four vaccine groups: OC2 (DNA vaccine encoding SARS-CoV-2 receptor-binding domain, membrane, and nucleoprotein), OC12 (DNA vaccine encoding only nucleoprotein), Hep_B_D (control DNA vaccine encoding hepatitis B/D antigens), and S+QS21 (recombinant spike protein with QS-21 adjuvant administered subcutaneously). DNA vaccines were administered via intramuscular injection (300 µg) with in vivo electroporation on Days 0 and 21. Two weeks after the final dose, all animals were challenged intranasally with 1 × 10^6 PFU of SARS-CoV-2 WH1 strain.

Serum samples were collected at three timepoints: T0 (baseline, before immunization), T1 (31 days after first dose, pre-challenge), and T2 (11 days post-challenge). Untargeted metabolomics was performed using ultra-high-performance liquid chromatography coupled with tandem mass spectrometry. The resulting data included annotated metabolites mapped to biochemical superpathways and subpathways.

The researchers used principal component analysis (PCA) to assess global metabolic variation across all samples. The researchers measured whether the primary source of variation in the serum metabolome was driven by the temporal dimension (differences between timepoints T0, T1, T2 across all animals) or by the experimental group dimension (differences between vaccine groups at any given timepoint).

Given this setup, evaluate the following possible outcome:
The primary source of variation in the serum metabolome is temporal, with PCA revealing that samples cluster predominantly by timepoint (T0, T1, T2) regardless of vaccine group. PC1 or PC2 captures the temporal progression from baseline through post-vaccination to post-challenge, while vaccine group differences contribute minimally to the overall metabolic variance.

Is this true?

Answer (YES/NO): NO